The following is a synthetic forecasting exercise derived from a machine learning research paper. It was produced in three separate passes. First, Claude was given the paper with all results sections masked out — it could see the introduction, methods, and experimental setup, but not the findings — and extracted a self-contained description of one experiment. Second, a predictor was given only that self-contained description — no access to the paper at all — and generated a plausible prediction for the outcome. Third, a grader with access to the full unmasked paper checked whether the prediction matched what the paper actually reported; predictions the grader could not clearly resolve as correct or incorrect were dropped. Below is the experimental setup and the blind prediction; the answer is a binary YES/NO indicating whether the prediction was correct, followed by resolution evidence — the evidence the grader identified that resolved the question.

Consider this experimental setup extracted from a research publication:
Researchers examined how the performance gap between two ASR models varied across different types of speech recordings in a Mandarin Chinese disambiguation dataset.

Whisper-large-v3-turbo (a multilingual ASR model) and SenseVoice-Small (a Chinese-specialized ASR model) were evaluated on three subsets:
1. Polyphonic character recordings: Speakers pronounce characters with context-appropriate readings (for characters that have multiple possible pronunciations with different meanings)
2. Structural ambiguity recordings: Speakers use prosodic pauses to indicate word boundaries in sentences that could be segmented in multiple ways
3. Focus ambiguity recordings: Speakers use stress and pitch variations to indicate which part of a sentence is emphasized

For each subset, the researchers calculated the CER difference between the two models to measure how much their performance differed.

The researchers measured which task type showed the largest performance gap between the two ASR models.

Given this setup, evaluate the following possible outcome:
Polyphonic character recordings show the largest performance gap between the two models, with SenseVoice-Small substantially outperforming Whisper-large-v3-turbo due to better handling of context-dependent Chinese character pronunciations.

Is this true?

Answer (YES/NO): YES